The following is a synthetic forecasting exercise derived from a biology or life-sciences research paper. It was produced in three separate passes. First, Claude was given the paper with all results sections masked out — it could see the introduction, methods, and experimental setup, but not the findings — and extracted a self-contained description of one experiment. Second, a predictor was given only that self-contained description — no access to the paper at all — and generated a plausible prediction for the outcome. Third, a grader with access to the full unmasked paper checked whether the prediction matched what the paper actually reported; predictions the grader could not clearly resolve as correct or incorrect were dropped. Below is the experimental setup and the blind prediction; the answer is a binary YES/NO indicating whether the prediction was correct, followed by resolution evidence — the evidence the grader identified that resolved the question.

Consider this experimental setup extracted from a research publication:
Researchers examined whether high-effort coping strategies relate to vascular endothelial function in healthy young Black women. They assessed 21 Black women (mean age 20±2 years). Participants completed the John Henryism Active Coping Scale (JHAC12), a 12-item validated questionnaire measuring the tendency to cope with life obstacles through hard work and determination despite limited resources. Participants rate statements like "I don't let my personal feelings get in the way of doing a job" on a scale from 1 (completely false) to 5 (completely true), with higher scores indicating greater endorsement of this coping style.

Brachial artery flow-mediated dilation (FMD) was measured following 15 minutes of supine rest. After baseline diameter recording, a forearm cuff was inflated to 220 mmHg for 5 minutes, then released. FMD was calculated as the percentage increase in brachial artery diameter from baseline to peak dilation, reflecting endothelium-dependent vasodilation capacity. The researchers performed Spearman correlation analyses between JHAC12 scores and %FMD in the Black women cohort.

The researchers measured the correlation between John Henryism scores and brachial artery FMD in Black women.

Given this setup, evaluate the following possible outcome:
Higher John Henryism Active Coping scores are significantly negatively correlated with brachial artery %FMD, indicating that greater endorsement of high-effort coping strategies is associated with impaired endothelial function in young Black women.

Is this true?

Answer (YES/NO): YES